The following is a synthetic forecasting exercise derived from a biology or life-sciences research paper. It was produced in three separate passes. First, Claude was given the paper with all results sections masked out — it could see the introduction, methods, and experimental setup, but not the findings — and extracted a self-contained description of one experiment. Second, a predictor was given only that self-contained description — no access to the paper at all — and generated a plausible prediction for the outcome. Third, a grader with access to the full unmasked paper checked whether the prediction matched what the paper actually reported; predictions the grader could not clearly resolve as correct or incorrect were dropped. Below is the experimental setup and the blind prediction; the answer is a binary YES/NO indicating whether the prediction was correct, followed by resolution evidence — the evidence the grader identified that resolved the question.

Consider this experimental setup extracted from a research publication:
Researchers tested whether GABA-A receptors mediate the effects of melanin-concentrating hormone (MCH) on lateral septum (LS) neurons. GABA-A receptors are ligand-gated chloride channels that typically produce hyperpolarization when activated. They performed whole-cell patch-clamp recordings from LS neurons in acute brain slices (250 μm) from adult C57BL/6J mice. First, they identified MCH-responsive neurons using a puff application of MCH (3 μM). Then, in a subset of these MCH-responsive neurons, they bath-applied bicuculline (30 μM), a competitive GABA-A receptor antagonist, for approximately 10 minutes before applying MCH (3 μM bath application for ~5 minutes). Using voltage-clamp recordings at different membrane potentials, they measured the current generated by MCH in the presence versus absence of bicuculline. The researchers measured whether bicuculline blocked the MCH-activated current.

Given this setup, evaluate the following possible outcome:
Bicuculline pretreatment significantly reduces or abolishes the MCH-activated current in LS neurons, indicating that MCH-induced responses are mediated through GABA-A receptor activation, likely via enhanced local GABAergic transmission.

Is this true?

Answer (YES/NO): NO